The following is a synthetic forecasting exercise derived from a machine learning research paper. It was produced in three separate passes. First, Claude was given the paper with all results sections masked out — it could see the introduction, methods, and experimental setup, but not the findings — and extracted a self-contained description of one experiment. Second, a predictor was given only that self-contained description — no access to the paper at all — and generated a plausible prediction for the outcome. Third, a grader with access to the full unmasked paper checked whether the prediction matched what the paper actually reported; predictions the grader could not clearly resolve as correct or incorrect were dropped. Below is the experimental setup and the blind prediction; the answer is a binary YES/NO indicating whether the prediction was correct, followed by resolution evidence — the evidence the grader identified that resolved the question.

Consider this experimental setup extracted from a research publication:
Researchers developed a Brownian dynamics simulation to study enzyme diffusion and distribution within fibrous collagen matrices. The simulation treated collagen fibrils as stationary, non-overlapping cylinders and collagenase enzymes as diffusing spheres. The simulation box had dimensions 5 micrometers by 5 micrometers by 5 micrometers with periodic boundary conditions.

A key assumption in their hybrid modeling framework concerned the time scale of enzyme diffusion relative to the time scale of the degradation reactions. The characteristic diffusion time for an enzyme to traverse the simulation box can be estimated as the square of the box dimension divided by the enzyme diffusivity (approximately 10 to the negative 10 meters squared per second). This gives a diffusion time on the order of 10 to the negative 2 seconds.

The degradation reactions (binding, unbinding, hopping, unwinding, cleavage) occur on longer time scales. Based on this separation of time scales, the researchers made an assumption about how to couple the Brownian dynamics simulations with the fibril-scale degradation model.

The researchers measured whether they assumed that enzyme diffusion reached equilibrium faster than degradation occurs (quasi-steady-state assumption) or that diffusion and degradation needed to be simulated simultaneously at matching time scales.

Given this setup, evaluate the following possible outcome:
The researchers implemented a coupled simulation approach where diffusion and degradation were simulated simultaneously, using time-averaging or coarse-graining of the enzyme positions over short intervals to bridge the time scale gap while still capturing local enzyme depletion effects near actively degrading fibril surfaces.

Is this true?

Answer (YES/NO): NO